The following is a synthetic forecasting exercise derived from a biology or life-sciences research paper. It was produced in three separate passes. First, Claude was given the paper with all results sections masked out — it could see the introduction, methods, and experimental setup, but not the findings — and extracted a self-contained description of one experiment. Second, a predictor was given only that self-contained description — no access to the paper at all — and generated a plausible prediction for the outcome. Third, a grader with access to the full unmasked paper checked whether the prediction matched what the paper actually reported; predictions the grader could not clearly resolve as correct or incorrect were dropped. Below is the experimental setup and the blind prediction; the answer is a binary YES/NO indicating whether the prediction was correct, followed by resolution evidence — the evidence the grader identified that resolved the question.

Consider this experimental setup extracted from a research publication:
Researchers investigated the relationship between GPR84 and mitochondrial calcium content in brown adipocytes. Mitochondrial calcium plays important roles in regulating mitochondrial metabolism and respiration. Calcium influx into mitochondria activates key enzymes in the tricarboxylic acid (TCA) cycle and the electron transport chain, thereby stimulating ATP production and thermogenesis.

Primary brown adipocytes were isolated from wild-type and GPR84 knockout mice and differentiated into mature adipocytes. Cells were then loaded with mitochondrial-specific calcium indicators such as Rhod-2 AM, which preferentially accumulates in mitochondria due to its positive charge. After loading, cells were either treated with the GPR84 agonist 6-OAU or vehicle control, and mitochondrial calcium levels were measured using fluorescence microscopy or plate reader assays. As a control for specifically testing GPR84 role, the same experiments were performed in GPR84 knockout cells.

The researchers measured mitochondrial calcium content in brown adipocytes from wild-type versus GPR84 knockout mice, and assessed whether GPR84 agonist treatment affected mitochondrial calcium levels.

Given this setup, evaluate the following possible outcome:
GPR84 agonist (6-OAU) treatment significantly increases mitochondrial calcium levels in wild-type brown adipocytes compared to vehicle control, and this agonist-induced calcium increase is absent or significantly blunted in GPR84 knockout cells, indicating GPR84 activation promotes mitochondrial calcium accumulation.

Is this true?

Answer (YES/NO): YES